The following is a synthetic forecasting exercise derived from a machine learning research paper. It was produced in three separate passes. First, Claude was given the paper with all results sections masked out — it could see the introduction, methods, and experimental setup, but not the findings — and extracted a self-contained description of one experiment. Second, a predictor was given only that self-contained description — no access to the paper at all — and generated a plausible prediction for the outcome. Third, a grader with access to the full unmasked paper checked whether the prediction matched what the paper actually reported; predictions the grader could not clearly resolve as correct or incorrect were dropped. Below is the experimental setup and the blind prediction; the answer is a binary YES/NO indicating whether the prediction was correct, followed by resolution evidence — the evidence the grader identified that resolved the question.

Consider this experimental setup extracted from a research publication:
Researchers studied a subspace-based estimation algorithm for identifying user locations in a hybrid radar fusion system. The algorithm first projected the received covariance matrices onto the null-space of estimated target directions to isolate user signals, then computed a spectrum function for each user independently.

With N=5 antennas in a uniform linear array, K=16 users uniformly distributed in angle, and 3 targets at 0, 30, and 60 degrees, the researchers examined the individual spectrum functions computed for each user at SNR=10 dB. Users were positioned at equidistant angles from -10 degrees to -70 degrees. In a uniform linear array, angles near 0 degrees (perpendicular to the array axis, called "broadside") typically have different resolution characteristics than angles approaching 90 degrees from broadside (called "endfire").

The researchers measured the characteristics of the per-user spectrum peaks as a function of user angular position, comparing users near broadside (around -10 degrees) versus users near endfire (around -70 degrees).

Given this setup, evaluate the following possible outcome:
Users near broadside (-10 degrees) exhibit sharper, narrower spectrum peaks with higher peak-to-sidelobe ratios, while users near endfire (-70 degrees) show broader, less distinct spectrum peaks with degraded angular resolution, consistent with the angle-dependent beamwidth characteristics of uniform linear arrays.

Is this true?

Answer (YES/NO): NO